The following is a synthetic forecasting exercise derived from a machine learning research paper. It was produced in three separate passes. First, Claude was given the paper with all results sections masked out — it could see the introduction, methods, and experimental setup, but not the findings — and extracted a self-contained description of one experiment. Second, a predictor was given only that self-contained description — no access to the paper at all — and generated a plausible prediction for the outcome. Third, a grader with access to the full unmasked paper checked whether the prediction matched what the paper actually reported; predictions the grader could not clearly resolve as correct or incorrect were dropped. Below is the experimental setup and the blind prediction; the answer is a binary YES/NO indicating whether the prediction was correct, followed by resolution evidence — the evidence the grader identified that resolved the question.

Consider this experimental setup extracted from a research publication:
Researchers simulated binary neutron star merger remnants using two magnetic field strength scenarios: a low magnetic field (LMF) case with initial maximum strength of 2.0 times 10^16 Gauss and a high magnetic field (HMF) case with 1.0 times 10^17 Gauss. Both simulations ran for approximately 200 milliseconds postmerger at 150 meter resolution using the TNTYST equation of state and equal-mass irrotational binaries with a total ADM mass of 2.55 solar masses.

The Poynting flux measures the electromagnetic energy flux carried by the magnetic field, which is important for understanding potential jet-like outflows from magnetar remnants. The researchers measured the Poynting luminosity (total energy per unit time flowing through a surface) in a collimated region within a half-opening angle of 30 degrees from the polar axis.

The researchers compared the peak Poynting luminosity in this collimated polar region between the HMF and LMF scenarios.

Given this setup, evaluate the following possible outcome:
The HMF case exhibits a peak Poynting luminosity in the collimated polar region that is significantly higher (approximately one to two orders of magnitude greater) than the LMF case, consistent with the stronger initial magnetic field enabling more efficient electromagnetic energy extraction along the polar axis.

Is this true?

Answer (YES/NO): YES